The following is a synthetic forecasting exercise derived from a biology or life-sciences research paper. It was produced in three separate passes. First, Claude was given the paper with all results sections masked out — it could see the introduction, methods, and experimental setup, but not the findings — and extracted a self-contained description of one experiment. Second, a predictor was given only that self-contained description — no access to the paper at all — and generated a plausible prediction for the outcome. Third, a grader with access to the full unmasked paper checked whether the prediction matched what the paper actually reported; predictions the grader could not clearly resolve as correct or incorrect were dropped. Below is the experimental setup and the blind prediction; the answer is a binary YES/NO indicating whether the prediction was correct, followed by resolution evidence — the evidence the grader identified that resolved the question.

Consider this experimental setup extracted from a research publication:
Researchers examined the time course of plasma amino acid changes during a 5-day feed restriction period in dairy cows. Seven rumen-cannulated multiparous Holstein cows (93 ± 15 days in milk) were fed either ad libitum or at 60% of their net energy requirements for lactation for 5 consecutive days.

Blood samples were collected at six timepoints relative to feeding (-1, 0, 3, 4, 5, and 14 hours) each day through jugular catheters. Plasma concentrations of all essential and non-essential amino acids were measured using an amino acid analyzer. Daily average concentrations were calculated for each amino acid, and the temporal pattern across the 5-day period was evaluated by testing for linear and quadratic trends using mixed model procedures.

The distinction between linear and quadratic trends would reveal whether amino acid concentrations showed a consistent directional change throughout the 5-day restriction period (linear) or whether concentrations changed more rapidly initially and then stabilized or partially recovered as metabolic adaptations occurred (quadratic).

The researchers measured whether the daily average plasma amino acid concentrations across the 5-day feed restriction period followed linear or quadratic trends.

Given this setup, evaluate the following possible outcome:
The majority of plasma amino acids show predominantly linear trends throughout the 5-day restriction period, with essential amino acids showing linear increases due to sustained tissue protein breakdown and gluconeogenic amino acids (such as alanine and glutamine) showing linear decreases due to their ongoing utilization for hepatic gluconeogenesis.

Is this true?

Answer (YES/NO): NO